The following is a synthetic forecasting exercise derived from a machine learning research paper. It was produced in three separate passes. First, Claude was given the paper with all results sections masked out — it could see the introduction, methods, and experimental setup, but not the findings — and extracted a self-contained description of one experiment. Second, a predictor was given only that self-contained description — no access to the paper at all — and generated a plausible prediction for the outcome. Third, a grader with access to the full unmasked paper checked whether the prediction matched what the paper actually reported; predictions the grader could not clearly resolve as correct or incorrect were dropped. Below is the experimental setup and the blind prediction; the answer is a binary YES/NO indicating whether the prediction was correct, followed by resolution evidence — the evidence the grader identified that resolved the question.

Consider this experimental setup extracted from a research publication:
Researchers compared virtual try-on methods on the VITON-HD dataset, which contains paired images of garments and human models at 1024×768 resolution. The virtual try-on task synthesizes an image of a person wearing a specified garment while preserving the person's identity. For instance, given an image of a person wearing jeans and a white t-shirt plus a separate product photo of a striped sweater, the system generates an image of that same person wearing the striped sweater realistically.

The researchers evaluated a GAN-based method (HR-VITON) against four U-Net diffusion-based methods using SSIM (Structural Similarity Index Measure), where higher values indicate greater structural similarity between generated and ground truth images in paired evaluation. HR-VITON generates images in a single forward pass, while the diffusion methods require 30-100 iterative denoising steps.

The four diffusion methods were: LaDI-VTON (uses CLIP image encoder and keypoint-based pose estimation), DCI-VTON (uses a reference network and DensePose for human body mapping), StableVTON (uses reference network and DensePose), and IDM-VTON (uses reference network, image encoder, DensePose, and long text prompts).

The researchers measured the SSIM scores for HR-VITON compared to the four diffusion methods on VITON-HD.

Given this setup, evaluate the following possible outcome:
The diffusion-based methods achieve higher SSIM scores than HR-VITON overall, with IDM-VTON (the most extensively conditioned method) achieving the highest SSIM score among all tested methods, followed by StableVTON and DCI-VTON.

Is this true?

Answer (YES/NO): NO